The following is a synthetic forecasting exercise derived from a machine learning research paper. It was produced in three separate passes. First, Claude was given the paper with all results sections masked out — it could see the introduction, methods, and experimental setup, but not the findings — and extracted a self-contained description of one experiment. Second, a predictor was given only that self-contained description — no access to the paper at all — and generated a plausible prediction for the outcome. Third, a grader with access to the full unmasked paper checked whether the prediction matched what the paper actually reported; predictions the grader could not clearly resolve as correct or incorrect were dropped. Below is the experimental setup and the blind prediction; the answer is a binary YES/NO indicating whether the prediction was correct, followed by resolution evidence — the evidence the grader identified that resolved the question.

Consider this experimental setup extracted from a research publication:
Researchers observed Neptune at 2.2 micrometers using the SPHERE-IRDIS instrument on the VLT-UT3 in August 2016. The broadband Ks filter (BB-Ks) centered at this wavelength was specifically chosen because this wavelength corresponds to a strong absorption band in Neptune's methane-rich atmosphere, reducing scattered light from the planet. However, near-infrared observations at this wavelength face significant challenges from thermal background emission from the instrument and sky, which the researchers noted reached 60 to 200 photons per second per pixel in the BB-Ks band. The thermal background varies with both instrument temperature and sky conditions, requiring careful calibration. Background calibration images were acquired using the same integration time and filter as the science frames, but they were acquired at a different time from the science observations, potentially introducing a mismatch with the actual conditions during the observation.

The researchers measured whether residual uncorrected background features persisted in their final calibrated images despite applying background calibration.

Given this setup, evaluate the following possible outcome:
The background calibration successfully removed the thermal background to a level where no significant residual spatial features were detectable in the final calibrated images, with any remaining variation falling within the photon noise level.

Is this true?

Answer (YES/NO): NO